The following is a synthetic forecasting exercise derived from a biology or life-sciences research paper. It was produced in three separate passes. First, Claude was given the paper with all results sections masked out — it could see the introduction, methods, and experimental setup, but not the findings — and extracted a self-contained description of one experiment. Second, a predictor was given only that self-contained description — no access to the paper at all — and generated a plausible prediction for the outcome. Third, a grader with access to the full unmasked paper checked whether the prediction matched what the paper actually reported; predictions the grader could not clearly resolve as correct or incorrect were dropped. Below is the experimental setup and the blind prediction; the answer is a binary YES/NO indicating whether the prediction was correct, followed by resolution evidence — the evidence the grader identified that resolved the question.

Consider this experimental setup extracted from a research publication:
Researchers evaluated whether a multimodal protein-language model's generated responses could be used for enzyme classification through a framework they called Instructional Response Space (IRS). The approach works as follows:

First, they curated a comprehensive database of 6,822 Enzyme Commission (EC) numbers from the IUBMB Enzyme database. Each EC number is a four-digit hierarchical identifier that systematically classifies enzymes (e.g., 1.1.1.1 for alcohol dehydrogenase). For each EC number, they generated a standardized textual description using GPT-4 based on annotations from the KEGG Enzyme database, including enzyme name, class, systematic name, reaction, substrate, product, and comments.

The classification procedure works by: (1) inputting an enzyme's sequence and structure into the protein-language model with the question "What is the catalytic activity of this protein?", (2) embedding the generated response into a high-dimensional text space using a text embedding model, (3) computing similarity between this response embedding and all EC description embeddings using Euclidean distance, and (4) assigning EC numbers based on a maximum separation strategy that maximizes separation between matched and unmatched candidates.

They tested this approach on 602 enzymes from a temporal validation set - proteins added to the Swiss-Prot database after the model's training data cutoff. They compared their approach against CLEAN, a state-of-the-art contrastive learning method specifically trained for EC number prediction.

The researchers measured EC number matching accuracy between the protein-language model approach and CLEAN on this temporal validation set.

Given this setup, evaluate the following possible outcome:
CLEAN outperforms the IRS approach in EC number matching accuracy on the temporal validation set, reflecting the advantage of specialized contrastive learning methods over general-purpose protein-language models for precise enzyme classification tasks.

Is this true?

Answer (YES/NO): NO